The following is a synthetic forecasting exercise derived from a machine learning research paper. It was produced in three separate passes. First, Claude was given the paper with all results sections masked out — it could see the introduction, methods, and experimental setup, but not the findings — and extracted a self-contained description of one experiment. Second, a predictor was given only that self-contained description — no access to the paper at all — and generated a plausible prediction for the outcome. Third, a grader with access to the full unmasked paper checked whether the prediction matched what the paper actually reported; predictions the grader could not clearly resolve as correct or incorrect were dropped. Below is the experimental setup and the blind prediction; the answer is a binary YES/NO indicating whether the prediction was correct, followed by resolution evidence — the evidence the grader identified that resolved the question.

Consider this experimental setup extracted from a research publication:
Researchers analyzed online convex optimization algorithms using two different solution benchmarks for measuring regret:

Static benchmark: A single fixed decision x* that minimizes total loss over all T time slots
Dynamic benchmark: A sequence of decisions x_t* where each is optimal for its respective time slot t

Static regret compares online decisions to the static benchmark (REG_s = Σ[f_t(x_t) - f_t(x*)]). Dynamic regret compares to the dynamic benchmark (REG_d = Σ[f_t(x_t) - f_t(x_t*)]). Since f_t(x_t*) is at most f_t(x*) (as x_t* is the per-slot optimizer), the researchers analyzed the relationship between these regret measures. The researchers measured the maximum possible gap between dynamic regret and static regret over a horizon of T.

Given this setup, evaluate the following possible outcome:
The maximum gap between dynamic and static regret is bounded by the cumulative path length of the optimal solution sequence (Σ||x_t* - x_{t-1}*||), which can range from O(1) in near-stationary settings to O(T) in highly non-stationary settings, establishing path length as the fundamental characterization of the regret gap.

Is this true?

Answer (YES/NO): NO